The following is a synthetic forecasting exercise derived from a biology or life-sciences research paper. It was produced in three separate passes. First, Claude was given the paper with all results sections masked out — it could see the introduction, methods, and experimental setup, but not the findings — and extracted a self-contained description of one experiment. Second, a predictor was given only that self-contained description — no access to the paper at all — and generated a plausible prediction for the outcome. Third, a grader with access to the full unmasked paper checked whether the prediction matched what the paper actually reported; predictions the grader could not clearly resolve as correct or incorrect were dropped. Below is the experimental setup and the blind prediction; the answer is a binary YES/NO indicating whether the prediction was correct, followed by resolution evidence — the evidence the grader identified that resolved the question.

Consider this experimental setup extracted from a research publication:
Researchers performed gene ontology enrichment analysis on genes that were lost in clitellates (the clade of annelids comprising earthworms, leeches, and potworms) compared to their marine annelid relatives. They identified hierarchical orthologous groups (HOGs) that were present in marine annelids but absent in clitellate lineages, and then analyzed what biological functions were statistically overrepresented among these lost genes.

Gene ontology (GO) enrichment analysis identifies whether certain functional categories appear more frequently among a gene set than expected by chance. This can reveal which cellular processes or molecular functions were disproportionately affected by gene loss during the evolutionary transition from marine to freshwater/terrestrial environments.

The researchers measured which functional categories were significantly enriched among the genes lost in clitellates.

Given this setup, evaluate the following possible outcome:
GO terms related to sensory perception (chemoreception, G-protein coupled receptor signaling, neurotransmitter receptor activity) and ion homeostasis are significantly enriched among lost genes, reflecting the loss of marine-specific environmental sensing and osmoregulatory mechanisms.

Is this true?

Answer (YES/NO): NO